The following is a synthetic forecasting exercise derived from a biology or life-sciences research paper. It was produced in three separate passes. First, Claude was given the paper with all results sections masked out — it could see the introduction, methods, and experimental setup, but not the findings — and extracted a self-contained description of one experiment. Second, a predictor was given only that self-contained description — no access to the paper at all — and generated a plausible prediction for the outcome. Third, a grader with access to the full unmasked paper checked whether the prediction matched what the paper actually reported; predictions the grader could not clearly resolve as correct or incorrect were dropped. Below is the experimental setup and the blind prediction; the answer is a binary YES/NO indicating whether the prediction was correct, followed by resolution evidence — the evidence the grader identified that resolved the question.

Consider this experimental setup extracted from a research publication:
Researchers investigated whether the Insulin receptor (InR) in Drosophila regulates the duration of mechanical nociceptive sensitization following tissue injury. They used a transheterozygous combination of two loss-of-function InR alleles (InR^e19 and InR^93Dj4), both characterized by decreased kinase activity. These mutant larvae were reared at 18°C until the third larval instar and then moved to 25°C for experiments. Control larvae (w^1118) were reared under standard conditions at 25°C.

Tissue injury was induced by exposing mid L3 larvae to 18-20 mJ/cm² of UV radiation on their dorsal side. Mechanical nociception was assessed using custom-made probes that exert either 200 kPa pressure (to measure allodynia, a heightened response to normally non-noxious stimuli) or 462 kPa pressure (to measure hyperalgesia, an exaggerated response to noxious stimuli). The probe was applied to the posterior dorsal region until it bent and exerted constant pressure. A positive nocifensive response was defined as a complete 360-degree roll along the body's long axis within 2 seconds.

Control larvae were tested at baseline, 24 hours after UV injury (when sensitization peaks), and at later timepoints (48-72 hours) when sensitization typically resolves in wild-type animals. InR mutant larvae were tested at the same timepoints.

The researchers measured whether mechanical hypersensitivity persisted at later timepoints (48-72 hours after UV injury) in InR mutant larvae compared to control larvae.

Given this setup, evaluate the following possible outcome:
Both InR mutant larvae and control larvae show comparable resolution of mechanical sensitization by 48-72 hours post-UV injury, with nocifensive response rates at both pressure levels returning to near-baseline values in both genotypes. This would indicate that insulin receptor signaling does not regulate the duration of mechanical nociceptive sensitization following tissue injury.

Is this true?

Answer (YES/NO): NO